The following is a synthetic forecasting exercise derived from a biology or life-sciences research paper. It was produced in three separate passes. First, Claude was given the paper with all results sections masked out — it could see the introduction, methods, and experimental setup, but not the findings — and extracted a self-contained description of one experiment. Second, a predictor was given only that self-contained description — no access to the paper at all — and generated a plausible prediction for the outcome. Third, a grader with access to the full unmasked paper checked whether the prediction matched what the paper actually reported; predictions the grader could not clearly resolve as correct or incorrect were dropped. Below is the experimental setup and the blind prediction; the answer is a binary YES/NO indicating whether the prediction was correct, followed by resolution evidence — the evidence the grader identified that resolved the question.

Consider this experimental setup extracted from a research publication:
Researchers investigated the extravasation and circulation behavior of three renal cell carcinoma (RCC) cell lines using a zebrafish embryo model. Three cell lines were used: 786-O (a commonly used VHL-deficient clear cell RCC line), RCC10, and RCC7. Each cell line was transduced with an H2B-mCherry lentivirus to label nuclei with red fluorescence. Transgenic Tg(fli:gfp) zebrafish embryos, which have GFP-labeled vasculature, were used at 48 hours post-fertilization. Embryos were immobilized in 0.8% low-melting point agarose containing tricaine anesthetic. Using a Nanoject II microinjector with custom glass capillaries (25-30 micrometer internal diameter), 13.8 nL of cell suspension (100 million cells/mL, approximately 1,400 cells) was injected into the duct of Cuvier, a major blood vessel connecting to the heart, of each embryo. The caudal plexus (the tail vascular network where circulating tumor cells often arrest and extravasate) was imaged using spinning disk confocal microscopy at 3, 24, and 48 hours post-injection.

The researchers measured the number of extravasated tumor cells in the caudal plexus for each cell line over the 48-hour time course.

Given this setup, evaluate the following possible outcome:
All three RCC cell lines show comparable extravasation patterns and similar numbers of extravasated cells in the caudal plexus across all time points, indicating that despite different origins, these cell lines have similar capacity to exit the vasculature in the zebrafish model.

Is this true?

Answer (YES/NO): NO